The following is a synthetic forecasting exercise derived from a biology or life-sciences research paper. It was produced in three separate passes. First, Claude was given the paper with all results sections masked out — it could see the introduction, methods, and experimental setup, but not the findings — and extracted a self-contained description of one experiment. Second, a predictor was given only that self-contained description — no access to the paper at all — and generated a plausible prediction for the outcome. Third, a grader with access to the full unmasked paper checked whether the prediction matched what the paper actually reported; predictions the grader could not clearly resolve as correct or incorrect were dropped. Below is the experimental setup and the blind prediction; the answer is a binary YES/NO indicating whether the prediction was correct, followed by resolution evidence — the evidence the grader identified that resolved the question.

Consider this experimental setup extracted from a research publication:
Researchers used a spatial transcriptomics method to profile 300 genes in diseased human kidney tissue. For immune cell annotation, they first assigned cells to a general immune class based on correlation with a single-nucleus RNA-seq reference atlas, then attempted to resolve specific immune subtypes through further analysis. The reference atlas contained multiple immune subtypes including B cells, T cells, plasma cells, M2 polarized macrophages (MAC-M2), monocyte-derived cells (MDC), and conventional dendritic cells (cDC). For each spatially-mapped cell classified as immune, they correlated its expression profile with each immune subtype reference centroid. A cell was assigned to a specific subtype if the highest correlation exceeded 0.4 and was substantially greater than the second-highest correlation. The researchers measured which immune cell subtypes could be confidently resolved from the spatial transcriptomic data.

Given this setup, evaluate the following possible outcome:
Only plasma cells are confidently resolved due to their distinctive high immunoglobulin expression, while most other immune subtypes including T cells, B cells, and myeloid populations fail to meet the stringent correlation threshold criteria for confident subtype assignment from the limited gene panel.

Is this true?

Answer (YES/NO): NO